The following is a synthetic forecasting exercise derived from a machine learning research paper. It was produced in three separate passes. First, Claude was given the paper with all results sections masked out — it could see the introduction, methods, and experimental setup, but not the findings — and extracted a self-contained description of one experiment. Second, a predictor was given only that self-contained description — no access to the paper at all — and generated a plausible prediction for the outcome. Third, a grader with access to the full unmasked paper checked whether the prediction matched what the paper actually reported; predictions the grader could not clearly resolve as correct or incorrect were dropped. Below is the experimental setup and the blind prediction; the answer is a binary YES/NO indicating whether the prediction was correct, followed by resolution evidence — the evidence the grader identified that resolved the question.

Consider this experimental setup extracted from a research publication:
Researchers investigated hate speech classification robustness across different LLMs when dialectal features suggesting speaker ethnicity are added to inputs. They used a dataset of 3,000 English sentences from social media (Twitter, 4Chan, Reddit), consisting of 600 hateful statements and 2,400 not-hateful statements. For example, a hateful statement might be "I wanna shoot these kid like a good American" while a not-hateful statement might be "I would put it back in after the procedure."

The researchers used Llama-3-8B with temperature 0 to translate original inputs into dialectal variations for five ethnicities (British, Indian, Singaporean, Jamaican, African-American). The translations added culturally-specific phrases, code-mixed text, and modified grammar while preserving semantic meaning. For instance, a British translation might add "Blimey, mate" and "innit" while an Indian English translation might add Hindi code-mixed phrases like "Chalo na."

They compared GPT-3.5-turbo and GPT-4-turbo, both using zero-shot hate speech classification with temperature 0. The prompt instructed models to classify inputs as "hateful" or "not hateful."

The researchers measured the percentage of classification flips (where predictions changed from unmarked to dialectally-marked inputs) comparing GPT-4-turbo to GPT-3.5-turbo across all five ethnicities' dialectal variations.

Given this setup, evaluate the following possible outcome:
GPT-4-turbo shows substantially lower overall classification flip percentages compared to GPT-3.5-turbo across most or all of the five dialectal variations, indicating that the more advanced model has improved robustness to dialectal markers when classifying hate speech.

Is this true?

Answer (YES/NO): YES